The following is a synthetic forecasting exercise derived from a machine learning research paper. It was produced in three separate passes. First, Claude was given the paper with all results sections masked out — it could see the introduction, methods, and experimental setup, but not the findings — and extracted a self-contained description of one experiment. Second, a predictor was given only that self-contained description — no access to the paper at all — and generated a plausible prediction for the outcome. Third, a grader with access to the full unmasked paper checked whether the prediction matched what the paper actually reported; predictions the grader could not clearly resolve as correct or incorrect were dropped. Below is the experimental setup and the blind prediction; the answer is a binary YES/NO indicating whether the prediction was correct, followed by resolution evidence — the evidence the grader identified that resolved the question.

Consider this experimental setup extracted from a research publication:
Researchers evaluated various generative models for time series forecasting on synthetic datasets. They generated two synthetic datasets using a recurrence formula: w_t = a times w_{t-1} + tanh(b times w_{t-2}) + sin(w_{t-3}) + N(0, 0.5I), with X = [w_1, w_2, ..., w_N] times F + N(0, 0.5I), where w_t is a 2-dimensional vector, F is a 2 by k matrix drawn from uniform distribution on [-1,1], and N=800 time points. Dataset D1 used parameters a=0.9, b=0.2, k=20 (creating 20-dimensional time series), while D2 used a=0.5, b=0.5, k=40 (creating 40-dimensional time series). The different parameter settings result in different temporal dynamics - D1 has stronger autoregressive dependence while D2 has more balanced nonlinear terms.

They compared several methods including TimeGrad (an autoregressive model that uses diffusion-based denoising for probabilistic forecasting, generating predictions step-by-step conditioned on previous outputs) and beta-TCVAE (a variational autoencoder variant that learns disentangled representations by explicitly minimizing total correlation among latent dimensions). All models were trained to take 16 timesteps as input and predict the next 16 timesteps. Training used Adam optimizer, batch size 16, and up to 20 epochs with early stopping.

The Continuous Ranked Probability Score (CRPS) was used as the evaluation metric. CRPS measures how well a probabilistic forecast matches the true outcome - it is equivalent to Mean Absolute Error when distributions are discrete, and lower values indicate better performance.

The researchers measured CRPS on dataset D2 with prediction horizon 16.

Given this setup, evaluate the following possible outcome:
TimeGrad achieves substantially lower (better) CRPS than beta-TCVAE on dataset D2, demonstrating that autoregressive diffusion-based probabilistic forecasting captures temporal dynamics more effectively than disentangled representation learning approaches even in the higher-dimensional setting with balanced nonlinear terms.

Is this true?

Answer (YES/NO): YES